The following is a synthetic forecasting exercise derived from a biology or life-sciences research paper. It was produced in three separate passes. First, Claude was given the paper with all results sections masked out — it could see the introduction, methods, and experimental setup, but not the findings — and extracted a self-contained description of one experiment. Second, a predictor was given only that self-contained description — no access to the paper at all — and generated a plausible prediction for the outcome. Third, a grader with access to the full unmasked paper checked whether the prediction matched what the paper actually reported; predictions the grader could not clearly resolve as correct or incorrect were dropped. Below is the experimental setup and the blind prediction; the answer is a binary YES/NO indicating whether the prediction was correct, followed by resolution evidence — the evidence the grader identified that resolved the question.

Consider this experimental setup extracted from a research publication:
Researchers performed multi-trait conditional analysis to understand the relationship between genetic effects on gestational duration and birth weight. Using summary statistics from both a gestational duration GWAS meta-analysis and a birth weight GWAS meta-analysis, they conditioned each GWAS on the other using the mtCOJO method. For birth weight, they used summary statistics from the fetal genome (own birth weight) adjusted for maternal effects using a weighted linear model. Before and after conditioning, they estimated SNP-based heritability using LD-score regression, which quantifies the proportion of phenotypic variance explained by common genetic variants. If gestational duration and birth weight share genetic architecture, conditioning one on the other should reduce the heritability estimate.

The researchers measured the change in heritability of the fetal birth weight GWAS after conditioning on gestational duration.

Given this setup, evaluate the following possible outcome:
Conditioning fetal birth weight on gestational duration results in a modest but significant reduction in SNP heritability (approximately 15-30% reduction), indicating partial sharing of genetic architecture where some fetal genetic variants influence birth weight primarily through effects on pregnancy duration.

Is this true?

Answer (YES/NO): NO